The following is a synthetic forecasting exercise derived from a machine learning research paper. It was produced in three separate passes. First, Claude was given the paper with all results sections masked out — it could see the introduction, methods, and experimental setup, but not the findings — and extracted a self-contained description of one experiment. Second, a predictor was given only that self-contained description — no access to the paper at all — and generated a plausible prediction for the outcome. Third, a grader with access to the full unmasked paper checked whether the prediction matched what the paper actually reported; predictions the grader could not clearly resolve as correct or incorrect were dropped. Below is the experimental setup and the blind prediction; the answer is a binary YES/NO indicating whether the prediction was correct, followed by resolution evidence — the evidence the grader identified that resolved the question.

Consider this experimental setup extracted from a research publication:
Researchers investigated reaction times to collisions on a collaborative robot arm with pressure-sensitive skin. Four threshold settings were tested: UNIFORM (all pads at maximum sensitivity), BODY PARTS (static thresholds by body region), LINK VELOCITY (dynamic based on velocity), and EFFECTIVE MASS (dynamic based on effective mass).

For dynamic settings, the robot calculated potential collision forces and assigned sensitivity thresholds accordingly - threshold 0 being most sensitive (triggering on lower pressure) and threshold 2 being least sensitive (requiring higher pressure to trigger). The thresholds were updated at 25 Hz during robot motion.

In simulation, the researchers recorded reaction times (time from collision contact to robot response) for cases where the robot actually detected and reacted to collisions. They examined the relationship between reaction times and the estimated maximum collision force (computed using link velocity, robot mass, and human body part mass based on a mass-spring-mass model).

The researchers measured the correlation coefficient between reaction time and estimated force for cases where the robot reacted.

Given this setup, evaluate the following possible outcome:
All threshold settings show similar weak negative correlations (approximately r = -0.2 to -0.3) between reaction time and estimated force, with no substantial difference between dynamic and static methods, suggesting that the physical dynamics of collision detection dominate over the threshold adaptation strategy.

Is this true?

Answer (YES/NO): NO